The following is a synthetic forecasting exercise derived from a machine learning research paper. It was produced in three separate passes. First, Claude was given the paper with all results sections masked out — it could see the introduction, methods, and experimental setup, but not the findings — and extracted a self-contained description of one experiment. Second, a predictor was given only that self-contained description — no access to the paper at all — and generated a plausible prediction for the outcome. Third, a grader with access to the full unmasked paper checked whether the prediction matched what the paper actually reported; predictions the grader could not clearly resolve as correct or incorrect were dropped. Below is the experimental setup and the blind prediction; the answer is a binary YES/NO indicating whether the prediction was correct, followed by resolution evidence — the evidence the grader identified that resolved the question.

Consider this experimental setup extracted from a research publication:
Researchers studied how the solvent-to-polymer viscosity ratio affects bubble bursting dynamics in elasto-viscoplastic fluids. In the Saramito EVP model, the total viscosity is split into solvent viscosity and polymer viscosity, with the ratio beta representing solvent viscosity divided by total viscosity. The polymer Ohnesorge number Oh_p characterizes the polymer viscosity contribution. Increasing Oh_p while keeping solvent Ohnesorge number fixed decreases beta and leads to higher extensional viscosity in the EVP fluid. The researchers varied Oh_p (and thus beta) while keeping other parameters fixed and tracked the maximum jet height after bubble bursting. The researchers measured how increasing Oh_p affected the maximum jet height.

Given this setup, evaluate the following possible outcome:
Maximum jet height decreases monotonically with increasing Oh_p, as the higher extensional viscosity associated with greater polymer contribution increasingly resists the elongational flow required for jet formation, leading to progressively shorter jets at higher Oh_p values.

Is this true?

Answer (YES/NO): YES